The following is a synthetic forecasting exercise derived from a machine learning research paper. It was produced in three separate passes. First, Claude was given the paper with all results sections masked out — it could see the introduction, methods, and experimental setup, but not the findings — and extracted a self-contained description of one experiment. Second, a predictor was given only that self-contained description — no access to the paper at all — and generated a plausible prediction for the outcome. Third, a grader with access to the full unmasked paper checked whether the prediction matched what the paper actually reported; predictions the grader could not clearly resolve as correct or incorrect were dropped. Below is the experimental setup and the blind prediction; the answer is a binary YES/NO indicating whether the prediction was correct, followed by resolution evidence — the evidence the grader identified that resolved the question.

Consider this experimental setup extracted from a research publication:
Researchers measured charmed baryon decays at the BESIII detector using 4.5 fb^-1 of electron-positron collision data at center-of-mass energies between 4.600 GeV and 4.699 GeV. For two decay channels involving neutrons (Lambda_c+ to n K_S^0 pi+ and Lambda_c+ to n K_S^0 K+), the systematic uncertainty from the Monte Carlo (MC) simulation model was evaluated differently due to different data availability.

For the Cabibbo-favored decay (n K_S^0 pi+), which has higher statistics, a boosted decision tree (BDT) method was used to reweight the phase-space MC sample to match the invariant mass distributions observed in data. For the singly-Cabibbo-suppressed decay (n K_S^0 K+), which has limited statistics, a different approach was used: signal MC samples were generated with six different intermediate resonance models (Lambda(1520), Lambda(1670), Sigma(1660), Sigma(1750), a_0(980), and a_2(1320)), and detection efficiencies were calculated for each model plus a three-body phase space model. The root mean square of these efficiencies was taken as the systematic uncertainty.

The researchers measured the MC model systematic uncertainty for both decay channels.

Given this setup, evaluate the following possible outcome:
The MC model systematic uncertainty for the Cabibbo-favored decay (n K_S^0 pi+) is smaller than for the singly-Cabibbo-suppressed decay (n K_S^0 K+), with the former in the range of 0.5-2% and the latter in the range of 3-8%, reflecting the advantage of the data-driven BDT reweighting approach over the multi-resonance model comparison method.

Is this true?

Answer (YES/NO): YES